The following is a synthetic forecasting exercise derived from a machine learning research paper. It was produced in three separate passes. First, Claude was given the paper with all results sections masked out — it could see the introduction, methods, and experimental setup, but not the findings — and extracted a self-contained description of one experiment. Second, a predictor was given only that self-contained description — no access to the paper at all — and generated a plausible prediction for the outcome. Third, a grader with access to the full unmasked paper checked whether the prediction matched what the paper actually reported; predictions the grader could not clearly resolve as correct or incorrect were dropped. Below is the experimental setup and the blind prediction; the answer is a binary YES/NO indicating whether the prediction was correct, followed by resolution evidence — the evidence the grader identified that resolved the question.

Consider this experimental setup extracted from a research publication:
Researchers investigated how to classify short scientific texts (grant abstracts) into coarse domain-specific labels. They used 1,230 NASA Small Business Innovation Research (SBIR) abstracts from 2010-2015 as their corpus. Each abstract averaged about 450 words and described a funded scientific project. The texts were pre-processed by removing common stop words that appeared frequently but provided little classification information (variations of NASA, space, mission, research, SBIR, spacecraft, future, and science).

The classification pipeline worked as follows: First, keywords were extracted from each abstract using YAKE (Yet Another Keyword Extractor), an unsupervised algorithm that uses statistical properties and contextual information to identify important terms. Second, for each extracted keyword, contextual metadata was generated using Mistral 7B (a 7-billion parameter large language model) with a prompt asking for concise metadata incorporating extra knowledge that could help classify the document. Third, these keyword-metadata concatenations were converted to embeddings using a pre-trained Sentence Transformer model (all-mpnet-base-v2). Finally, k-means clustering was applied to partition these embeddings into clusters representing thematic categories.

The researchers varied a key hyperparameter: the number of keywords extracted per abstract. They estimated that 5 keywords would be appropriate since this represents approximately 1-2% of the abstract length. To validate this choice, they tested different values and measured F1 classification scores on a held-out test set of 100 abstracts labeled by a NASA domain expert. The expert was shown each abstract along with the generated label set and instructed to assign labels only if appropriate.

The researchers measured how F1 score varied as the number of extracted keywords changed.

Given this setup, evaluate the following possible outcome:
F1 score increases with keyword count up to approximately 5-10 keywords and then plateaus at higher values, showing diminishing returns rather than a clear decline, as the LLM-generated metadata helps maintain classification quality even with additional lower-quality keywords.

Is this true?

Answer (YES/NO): NO